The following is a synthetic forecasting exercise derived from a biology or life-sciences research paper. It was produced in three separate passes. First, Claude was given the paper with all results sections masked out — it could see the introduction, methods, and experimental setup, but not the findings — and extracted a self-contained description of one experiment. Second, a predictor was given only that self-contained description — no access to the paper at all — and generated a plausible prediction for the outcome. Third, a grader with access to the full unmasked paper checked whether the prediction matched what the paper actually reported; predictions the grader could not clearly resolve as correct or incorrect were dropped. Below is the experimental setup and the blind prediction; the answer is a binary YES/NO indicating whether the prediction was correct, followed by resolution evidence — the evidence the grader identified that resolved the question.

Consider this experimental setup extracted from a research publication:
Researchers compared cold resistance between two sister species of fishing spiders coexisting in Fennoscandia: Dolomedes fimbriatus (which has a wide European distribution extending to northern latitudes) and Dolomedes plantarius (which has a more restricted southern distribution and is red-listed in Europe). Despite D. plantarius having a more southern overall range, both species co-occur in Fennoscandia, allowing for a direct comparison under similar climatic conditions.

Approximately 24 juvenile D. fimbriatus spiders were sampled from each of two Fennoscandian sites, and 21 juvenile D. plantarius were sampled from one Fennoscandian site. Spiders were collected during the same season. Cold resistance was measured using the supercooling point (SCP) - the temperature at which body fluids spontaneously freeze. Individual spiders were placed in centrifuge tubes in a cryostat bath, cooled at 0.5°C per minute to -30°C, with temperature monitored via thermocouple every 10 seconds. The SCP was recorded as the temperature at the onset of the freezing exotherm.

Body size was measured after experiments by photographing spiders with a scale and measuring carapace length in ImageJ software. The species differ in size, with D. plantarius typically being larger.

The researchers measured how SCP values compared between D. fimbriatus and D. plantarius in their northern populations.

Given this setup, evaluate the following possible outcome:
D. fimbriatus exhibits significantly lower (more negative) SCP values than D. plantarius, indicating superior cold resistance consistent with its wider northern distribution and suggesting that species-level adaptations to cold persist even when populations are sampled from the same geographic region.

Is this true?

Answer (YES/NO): NO